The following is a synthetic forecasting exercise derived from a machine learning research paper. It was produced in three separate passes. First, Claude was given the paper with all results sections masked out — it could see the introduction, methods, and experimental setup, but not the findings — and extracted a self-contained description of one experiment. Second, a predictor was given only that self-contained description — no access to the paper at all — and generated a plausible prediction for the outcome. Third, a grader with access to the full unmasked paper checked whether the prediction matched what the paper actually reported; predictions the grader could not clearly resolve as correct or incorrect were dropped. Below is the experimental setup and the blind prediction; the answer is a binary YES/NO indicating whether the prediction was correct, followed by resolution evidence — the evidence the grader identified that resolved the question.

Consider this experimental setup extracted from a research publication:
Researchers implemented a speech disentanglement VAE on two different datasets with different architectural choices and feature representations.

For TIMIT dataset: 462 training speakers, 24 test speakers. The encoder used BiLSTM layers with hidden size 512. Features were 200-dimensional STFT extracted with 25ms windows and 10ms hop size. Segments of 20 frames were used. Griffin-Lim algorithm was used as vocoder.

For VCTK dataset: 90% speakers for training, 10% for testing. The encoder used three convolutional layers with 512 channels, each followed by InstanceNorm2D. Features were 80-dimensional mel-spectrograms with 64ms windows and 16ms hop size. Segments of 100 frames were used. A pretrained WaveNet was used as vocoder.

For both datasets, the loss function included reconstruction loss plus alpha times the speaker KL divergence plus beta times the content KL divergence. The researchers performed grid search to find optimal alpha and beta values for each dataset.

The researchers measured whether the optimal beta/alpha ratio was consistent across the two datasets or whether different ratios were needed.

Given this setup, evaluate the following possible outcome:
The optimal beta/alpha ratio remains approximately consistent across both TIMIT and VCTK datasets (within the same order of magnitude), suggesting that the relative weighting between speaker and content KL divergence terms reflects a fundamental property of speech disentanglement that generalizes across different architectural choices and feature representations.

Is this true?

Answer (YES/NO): NO